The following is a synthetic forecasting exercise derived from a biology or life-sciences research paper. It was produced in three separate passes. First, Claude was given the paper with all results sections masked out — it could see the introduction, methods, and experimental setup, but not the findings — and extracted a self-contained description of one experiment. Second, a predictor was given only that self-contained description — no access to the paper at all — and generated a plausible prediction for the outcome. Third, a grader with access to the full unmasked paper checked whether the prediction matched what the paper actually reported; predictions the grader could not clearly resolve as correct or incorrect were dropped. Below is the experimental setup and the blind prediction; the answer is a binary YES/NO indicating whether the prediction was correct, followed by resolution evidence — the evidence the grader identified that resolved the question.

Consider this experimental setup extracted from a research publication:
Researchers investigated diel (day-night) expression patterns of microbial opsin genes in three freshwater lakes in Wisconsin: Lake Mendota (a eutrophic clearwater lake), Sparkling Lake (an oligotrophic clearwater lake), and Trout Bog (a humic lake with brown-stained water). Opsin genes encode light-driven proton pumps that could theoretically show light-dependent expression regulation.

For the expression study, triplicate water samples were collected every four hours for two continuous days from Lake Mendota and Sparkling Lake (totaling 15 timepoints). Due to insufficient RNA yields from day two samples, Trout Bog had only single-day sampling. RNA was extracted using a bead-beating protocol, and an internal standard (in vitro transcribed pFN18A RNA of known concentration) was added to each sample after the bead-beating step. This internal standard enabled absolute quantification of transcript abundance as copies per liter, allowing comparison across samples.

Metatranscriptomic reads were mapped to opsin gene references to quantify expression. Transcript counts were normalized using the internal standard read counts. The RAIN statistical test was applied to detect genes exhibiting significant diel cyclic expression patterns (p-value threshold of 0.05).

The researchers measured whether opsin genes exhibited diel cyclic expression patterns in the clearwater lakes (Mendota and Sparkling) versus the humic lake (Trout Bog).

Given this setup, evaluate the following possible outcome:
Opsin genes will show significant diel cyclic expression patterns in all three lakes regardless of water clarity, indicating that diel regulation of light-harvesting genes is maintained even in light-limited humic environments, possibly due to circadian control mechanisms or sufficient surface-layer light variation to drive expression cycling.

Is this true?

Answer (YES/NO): NO